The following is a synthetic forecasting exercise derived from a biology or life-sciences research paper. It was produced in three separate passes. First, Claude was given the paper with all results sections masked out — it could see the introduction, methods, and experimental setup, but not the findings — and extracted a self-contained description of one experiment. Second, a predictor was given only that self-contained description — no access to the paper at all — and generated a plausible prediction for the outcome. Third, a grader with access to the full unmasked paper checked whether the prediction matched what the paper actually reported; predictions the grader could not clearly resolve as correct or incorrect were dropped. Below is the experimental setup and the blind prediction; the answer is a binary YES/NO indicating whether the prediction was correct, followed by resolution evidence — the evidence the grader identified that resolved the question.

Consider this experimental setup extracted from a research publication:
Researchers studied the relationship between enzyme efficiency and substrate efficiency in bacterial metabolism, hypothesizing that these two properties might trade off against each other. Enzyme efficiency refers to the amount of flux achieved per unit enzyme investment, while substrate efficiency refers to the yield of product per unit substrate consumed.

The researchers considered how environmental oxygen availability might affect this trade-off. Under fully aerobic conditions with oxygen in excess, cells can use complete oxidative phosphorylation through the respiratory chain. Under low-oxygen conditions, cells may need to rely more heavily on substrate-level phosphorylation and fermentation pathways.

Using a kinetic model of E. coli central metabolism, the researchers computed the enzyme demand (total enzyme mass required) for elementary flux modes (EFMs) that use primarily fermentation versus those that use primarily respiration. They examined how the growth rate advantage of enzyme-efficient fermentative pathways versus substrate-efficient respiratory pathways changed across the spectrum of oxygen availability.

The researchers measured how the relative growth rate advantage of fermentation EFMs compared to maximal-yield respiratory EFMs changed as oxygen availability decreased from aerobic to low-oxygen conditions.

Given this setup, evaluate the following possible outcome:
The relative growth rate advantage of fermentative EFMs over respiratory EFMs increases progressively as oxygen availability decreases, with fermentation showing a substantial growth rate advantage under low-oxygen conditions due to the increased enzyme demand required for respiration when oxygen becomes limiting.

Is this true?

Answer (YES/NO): YES